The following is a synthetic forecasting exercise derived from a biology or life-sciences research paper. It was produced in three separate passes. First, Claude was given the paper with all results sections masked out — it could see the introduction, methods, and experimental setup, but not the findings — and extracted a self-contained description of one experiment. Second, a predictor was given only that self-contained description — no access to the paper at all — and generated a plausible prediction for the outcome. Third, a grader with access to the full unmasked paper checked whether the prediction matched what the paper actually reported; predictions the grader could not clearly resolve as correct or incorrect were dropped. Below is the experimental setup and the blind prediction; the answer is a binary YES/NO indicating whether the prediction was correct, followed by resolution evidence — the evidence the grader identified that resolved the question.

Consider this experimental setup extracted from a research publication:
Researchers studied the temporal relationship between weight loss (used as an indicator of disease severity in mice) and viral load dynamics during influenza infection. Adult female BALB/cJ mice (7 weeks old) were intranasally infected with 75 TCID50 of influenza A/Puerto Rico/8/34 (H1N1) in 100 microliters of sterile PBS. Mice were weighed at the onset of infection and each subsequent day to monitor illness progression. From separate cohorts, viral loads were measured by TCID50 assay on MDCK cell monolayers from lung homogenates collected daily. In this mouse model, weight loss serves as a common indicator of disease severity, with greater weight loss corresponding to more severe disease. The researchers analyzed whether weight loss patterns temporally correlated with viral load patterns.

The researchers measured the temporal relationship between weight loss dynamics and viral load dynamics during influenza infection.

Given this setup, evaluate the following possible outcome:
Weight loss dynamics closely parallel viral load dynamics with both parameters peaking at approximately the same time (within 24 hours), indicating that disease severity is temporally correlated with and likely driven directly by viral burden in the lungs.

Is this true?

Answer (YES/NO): NO